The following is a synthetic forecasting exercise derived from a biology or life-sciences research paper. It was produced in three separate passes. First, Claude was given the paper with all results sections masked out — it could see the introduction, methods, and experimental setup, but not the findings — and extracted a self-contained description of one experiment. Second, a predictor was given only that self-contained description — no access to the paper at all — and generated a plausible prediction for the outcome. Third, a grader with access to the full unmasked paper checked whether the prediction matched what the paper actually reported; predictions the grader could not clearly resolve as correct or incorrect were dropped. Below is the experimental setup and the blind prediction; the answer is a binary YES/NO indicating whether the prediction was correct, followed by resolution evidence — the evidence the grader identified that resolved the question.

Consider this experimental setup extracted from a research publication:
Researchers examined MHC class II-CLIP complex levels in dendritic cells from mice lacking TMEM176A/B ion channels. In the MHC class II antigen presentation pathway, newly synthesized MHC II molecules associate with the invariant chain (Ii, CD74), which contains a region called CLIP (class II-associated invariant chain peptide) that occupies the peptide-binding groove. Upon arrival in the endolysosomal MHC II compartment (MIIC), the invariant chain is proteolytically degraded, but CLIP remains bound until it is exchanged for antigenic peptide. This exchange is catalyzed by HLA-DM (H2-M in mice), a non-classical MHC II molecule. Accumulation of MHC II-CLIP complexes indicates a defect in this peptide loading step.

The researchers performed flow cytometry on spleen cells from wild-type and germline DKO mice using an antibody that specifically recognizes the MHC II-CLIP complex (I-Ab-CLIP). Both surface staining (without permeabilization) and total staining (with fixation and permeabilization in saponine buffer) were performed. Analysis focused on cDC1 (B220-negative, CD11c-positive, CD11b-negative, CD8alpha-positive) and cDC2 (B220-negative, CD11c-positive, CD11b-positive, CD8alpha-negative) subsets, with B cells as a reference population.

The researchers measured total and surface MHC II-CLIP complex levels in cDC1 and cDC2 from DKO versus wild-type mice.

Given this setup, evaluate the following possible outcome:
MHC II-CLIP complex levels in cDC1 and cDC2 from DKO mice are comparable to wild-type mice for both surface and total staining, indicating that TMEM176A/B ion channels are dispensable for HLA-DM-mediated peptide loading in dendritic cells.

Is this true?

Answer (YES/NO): NO